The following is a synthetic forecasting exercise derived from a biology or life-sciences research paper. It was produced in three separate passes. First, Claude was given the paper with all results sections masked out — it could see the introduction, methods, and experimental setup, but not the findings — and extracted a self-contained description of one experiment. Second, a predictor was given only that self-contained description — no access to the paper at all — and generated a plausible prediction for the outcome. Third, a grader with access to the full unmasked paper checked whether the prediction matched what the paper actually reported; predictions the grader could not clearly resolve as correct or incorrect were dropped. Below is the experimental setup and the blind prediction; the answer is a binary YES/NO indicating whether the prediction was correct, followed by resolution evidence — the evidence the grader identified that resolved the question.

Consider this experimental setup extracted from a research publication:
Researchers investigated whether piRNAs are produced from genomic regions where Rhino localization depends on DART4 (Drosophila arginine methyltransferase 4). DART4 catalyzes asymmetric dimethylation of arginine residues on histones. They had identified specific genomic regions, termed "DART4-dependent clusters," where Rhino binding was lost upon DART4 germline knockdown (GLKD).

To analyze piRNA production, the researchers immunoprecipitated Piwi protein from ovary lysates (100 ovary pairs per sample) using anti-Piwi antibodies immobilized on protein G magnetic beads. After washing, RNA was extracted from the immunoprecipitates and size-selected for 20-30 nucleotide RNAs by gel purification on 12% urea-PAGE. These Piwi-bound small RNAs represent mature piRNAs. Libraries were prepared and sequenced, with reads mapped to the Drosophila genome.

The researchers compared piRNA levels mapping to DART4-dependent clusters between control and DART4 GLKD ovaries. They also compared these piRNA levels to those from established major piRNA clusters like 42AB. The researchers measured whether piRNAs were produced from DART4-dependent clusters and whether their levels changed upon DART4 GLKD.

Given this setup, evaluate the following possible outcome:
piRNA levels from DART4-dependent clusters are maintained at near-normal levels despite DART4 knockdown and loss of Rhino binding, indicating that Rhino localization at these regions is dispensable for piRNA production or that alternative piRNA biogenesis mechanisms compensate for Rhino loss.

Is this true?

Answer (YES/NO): NO